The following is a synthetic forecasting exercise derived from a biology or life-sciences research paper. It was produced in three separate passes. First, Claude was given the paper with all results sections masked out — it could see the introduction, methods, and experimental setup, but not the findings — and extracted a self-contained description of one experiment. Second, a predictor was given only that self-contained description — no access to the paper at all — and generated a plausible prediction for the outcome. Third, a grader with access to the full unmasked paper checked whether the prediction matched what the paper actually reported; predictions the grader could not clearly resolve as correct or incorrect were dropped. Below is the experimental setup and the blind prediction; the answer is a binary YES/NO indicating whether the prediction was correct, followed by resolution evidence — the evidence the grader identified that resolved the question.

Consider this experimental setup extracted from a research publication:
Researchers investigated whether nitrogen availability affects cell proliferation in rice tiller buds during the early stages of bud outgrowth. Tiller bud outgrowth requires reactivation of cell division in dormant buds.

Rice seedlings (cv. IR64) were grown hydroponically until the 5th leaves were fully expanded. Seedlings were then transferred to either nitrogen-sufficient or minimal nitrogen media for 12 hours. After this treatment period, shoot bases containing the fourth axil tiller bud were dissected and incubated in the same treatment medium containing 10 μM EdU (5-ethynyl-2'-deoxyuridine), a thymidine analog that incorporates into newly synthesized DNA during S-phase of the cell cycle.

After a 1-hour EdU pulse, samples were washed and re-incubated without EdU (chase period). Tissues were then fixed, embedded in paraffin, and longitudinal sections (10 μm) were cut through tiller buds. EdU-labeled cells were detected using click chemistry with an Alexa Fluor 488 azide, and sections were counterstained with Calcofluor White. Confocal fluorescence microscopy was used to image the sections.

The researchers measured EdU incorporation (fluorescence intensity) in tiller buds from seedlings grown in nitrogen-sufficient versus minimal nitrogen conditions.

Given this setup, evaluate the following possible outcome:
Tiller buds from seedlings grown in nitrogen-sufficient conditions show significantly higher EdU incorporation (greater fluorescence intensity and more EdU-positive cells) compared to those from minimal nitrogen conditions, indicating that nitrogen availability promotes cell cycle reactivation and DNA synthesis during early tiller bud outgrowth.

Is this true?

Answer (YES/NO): YES